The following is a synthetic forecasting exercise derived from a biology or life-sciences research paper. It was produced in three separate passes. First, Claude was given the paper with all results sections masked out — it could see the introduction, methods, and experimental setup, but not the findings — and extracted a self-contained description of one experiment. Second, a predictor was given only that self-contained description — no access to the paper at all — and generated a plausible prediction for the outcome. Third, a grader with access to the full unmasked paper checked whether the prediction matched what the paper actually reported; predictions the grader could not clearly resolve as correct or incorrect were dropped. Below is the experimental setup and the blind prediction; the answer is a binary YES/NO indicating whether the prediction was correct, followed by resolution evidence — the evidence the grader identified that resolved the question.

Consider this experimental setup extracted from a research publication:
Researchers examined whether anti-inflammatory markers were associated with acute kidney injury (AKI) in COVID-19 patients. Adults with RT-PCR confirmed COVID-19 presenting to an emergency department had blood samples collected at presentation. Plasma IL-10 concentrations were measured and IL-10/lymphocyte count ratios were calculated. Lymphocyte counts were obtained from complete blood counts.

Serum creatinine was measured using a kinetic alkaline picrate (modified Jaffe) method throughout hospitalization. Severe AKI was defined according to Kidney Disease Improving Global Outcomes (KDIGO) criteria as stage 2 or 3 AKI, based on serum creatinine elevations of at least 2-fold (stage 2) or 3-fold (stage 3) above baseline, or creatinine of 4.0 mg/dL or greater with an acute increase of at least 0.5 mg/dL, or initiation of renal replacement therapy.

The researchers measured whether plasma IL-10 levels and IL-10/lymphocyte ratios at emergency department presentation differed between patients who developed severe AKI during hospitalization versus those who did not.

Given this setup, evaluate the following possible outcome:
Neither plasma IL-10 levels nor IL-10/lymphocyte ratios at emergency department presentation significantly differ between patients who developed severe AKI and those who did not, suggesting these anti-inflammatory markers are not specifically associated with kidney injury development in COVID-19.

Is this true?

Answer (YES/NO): NO